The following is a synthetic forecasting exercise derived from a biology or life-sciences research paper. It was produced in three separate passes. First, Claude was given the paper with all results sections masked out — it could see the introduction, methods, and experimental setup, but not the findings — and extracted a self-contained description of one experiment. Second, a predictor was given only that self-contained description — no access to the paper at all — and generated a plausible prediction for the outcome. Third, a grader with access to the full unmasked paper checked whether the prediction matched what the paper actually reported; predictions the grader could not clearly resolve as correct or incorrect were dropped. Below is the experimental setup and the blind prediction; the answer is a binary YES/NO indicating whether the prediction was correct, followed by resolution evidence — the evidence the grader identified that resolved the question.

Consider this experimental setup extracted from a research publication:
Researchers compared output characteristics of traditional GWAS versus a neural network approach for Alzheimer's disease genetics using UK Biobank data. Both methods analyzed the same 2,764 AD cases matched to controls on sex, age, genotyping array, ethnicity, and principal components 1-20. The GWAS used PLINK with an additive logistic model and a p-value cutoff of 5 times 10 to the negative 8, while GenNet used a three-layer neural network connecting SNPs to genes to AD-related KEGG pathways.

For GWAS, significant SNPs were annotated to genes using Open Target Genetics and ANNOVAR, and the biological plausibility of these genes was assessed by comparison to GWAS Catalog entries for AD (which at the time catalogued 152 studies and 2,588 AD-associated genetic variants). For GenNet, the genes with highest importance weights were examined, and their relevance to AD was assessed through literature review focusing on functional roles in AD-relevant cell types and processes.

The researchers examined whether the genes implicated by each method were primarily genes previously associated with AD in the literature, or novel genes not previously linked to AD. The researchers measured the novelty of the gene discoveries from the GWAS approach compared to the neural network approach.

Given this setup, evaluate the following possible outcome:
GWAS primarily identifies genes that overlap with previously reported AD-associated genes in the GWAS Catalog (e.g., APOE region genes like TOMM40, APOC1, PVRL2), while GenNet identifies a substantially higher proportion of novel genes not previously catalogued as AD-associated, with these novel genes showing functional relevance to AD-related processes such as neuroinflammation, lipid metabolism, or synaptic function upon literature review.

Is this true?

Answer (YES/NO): YES